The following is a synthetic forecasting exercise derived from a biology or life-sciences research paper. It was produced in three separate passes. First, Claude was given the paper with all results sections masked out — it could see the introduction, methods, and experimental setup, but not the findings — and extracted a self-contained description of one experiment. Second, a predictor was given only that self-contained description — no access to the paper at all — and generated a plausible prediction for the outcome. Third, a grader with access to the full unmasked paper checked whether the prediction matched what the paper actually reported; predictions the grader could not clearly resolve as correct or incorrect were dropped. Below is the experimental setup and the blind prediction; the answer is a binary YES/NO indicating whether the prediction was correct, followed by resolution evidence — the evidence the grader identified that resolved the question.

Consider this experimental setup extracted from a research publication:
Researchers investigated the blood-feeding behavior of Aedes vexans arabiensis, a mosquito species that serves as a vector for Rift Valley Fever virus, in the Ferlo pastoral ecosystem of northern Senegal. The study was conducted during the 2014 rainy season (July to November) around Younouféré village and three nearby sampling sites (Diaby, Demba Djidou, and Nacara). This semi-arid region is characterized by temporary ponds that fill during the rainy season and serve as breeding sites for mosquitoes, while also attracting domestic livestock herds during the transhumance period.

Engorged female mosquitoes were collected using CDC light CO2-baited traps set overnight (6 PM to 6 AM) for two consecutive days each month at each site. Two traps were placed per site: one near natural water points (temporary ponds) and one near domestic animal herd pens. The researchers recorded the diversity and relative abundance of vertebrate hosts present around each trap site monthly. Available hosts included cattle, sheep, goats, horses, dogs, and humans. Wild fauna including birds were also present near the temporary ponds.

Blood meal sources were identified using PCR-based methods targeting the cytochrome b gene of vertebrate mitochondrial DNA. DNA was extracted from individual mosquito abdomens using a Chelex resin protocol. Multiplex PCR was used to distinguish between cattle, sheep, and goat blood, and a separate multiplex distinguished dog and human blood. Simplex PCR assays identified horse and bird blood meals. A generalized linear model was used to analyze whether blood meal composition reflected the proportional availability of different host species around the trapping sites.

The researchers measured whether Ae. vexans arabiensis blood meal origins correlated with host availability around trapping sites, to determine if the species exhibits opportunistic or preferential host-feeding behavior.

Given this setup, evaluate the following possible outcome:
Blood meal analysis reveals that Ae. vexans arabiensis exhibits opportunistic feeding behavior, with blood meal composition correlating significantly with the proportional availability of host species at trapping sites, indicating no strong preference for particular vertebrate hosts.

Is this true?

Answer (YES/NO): NO